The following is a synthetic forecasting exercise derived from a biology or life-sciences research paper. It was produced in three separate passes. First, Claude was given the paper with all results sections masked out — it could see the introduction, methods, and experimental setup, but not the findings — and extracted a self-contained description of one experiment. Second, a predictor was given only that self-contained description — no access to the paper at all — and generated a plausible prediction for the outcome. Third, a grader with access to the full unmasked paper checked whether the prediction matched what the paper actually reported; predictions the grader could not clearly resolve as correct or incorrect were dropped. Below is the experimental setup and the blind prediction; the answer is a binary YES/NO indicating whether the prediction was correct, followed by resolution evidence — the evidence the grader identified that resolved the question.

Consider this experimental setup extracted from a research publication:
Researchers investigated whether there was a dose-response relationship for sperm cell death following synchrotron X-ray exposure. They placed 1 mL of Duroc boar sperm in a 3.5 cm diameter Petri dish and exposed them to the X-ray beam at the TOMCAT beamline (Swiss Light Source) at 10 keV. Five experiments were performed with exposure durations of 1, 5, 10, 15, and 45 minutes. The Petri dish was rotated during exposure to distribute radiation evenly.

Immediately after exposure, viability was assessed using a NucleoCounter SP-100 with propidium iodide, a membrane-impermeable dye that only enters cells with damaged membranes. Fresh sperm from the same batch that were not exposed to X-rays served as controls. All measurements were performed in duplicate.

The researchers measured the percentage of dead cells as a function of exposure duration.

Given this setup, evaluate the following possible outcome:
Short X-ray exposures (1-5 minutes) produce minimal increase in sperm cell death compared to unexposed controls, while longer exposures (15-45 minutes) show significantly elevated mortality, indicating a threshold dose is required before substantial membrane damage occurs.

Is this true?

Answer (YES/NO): NO